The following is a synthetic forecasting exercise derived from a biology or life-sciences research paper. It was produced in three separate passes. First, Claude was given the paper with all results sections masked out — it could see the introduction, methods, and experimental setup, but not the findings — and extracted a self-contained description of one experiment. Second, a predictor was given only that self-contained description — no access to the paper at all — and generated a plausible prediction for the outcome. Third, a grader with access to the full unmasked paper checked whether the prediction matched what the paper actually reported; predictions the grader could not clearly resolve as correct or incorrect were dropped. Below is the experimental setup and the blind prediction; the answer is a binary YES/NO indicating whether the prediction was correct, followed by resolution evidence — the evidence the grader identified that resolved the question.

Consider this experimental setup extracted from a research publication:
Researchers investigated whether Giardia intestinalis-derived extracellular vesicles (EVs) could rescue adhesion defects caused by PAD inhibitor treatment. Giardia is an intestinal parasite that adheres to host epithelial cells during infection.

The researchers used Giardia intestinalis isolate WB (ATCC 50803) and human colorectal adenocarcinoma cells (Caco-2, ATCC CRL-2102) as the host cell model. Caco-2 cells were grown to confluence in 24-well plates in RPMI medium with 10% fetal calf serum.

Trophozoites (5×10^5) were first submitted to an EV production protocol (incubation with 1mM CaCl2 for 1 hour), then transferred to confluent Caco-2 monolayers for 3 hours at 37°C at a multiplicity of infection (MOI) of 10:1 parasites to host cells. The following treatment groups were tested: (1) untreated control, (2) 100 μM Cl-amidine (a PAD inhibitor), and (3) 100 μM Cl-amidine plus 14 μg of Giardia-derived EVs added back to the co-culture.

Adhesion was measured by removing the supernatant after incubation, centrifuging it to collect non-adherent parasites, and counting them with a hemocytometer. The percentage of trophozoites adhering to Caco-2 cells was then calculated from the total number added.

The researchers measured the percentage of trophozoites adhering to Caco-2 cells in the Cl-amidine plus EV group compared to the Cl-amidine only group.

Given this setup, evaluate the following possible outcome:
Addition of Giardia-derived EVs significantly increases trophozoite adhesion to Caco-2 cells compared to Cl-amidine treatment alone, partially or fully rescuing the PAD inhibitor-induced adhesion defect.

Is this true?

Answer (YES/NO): YES